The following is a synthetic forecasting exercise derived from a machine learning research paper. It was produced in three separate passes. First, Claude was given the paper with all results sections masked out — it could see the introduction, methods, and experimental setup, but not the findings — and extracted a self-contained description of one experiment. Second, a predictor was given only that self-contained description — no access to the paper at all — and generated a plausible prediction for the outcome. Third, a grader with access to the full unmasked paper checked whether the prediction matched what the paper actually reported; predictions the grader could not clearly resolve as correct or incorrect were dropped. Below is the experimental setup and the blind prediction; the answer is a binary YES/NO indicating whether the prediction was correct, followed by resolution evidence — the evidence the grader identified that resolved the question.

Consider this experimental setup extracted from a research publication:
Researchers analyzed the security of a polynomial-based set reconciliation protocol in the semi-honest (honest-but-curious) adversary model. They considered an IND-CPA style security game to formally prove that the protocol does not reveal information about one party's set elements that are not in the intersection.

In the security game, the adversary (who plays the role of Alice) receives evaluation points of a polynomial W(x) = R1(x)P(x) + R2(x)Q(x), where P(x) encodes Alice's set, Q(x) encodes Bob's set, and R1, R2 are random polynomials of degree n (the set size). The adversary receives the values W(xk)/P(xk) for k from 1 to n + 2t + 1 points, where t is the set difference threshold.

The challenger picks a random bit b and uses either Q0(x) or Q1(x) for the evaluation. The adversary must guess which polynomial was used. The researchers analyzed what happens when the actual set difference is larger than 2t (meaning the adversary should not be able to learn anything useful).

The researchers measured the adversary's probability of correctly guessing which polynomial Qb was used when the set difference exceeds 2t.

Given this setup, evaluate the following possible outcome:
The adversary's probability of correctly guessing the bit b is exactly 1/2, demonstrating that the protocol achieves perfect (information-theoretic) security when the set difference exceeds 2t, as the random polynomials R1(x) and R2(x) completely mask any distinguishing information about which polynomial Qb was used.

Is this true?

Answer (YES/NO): YES